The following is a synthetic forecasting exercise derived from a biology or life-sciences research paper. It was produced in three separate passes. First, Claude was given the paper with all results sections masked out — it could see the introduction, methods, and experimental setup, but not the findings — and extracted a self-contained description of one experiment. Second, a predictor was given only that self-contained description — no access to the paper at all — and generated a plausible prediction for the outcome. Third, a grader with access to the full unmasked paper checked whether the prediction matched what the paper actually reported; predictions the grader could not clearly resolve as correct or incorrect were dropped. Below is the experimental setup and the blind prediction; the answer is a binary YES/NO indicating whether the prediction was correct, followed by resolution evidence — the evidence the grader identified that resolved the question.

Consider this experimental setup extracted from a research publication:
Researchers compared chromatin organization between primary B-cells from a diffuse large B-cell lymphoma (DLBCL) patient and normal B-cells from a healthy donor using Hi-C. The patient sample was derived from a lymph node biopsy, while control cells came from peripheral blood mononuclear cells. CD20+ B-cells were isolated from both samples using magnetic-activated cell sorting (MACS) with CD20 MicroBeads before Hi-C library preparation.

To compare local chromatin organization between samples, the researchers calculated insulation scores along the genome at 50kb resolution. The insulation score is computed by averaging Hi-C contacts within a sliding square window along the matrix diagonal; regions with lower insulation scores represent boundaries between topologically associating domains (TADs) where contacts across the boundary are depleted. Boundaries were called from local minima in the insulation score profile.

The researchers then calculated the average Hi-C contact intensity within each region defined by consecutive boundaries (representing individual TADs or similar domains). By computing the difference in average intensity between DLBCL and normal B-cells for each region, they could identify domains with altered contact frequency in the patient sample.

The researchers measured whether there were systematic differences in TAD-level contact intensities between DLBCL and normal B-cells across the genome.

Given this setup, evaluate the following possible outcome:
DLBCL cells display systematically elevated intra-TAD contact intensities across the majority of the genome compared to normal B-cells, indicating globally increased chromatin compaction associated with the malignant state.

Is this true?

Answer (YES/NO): NO